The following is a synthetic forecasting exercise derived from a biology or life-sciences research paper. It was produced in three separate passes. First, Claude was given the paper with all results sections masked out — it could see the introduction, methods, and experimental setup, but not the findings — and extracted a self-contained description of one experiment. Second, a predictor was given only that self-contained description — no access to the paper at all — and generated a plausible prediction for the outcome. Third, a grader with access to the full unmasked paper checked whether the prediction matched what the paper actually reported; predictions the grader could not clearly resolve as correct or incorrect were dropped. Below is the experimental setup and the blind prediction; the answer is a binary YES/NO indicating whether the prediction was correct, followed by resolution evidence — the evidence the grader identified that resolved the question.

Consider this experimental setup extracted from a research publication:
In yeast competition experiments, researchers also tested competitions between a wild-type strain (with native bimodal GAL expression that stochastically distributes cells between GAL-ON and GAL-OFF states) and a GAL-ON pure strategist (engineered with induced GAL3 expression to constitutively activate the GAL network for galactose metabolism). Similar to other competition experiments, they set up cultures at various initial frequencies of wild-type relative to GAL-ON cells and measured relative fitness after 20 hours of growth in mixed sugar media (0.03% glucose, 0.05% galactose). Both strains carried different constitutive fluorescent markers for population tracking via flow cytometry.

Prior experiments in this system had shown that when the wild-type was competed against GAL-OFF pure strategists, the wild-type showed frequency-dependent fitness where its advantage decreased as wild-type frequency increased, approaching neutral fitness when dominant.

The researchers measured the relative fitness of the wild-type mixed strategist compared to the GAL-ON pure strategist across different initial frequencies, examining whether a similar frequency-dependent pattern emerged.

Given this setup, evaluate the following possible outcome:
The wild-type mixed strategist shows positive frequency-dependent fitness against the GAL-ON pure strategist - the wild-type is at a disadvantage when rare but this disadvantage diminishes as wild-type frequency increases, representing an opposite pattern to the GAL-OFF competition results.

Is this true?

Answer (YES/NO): NO